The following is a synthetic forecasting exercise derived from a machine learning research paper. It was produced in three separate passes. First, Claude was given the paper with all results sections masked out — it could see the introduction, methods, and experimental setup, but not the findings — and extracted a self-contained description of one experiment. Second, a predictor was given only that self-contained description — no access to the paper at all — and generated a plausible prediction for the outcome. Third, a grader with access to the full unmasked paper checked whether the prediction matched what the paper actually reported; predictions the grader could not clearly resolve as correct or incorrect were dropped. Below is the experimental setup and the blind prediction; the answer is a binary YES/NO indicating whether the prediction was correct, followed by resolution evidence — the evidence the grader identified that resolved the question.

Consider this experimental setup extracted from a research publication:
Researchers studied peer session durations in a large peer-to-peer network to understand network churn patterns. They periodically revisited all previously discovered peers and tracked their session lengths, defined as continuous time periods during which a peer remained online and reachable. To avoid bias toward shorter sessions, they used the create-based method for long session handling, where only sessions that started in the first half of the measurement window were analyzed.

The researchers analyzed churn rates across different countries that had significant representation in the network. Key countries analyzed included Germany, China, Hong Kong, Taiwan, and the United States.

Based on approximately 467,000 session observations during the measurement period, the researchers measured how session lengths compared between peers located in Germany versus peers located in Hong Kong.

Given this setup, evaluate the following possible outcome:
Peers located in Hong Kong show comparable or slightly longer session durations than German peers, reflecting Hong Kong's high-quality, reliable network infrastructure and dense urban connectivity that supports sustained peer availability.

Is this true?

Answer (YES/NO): NO